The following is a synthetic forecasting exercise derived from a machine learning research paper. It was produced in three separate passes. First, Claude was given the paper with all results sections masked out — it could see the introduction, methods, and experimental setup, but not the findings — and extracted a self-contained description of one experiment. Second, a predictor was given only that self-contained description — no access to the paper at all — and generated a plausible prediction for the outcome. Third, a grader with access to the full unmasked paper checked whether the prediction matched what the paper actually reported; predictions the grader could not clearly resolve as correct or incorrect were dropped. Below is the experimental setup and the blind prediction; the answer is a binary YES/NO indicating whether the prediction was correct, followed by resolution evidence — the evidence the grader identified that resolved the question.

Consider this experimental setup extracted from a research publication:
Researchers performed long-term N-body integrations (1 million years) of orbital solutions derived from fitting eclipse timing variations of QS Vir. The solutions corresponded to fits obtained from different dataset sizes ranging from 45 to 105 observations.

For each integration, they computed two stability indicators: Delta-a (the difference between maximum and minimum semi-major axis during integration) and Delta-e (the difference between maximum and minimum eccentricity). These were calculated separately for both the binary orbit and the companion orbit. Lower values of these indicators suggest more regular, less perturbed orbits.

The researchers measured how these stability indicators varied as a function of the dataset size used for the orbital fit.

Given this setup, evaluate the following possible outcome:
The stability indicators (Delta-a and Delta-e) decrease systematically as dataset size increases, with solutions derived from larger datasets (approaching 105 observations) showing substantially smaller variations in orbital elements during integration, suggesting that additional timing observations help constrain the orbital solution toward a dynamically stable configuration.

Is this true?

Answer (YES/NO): YES